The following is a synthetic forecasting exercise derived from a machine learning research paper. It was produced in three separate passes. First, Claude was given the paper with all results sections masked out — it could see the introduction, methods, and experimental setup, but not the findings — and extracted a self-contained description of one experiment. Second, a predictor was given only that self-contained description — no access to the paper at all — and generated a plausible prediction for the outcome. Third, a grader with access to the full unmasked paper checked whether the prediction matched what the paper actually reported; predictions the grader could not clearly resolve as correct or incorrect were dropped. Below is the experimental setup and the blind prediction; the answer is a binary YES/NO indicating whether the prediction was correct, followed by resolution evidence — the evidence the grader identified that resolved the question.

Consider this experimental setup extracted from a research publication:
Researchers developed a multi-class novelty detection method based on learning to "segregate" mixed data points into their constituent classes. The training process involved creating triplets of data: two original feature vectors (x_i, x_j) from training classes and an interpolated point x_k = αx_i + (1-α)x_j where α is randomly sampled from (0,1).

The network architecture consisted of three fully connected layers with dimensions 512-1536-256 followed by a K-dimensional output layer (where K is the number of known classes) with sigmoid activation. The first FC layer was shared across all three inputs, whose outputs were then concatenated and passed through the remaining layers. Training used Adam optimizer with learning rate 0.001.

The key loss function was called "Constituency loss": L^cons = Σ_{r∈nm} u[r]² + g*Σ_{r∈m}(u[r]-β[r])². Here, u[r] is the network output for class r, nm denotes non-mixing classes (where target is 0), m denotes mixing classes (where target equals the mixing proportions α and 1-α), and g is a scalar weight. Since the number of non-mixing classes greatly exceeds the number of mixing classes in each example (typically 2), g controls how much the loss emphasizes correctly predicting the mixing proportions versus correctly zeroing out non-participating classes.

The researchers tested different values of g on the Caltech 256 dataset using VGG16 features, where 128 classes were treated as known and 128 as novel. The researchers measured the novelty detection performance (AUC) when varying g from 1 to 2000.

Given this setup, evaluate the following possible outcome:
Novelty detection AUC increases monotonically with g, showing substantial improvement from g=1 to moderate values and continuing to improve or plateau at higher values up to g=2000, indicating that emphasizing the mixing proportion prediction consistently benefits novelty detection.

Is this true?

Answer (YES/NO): YES